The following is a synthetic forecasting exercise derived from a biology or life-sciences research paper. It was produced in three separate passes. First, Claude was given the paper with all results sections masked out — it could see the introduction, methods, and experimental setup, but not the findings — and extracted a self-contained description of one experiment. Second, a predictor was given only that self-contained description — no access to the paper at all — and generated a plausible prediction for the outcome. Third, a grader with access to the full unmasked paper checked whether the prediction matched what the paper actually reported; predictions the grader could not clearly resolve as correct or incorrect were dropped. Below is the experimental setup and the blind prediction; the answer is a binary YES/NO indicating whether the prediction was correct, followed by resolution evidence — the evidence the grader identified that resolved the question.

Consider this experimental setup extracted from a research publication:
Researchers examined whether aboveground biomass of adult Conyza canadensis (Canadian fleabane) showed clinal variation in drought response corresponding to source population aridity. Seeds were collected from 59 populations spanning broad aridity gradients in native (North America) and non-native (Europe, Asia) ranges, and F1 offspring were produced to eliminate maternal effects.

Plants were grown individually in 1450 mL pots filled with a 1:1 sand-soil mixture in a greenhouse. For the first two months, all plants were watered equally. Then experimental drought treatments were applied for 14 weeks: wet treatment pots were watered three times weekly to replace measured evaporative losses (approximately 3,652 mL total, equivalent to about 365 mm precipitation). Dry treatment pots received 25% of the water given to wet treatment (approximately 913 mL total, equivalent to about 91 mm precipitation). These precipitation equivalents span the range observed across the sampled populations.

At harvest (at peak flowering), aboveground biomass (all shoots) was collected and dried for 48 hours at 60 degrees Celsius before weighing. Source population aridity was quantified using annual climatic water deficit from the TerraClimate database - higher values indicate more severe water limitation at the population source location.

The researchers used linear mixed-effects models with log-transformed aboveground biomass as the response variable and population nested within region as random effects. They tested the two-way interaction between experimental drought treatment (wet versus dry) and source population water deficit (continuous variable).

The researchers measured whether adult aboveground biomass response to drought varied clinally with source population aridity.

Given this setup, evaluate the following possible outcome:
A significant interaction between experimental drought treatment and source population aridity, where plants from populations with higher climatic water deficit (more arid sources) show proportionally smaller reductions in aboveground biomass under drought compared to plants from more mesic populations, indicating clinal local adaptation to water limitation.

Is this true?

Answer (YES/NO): NO